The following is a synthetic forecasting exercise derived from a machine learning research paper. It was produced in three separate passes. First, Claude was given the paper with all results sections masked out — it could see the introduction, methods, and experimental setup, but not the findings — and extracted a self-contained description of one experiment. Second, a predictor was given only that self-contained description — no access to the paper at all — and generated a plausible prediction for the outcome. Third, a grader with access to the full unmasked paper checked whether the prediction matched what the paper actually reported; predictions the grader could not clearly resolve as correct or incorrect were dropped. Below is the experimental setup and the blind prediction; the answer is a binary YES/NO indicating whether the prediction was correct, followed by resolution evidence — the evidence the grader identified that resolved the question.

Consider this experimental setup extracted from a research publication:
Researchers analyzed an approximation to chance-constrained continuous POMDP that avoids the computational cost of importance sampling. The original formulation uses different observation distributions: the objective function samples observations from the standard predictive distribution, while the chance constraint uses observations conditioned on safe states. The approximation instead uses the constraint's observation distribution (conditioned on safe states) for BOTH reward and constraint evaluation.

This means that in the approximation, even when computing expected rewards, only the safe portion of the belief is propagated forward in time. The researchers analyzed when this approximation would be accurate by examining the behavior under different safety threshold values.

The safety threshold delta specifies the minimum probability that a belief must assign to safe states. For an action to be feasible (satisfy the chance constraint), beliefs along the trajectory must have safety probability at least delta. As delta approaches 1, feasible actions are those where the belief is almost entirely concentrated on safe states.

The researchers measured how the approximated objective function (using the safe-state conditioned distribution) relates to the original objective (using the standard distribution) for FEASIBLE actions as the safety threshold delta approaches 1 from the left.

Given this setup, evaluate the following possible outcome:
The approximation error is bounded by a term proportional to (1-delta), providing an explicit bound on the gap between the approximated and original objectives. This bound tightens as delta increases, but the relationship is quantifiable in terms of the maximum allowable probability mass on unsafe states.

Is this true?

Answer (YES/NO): NO